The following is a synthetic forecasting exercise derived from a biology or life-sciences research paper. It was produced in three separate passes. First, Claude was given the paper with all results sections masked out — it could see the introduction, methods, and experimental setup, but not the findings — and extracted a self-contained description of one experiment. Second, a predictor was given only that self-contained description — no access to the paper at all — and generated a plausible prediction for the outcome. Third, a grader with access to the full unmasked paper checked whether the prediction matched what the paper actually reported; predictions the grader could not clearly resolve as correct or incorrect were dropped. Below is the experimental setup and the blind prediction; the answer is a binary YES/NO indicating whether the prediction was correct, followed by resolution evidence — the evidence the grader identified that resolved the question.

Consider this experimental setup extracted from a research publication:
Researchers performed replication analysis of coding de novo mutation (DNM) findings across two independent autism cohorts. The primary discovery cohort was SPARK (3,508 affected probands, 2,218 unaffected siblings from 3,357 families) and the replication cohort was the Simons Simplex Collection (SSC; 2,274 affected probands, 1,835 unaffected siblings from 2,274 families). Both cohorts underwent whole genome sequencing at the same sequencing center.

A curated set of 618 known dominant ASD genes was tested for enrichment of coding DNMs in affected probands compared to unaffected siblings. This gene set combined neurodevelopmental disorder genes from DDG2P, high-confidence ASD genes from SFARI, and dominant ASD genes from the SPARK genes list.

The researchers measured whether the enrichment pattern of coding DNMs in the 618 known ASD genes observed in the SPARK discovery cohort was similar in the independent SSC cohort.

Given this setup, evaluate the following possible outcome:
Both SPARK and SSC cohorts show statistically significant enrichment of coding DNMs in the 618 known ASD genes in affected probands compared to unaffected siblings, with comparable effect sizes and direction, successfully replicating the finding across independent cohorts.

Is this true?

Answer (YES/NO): YES